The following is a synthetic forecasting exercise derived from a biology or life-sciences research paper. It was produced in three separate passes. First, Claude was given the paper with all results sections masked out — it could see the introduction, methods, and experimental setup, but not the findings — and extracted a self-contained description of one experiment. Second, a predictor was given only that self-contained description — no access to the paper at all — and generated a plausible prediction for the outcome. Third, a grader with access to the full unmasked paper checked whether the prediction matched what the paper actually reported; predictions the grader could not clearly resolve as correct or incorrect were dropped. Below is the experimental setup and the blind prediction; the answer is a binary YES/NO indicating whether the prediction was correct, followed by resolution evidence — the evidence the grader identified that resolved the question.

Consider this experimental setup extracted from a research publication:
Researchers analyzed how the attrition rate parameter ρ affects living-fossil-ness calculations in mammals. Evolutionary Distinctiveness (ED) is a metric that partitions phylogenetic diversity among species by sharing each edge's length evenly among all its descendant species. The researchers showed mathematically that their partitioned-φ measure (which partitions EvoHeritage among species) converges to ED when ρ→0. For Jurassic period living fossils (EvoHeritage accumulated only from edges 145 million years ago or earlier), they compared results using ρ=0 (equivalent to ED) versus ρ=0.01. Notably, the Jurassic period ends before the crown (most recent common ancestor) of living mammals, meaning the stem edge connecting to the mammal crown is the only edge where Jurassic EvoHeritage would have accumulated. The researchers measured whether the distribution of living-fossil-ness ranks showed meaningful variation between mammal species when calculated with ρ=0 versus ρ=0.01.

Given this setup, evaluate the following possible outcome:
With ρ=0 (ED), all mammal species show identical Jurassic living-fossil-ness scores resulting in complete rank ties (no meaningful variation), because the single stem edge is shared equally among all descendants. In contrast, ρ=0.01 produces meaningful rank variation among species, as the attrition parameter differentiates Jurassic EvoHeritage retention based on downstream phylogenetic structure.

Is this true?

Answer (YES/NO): NO